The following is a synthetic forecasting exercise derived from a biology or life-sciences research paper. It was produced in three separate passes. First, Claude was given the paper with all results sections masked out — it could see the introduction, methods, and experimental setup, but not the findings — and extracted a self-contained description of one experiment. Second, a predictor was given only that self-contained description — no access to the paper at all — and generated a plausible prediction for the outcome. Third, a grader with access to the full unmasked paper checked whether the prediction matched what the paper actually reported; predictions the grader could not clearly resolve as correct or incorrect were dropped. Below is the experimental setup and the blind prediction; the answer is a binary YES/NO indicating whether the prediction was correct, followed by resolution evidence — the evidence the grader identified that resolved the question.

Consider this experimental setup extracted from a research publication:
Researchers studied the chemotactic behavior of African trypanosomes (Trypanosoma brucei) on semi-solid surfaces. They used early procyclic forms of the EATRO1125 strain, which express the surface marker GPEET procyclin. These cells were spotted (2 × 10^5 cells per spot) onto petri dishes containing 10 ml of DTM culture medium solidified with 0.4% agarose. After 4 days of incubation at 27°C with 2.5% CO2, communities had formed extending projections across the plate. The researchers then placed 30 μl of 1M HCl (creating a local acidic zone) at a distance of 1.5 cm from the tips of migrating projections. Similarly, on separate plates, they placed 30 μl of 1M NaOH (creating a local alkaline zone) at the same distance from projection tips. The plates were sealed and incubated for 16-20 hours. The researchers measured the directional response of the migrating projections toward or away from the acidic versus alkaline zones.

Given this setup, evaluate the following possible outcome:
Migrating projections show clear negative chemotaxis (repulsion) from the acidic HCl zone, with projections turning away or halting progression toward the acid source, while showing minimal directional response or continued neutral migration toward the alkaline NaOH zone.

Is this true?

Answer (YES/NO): NO